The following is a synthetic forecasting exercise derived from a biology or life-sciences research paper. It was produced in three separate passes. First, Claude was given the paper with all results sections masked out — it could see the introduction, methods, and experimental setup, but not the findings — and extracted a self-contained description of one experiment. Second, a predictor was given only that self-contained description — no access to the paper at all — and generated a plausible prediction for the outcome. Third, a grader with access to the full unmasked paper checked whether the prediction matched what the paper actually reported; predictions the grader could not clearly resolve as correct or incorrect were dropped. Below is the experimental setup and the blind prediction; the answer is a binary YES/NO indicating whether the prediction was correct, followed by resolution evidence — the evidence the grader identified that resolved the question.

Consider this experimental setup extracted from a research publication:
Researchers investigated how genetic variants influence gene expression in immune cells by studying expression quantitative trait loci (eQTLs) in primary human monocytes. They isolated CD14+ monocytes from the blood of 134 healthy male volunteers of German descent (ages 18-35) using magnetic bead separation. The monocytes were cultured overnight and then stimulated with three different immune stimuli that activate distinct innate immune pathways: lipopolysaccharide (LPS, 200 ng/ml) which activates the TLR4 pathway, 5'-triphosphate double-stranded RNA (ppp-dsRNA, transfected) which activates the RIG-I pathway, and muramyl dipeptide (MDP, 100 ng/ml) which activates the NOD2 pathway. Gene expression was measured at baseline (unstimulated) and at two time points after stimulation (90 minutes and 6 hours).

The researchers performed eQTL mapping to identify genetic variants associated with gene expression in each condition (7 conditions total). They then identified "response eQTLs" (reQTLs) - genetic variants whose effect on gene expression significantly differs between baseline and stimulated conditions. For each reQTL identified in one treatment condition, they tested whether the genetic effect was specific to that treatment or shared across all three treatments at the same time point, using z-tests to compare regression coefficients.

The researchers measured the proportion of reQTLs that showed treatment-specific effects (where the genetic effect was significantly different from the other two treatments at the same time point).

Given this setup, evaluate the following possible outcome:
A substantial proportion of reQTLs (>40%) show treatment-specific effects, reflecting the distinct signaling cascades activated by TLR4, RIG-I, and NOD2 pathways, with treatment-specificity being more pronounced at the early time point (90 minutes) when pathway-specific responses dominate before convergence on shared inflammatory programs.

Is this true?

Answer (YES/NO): NO